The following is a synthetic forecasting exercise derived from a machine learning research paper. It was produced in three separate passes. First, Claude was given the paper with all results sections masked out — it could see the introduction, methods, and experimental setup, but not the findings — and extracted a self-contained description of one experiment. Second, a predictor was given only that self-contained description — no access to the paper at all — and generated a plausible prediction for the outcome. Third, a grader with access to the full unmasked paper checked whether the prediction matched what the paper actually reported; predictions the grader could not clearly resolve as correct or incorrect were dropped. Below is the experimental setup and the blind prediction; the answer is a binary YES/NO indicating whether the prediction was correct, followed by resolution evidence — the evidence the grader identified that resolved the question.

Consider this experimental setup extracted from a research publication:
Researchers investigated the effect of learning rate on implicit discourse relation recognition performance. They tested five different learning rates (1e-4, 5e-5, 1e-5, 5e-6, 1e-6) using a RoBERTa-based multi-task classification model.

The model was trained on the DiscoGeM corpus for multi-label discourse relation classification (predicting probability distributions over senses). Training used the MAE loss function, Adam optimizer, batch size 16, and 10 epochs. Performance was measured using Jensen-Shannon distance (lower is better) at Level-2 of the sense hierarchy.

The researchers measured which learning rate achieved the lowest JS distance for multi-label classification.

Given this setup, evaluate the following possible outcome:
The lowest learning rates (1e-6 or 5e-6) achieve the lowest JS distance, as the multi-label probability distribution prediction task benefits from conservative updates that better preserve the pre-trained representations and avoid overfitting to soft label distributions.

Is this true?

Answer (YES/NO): NO